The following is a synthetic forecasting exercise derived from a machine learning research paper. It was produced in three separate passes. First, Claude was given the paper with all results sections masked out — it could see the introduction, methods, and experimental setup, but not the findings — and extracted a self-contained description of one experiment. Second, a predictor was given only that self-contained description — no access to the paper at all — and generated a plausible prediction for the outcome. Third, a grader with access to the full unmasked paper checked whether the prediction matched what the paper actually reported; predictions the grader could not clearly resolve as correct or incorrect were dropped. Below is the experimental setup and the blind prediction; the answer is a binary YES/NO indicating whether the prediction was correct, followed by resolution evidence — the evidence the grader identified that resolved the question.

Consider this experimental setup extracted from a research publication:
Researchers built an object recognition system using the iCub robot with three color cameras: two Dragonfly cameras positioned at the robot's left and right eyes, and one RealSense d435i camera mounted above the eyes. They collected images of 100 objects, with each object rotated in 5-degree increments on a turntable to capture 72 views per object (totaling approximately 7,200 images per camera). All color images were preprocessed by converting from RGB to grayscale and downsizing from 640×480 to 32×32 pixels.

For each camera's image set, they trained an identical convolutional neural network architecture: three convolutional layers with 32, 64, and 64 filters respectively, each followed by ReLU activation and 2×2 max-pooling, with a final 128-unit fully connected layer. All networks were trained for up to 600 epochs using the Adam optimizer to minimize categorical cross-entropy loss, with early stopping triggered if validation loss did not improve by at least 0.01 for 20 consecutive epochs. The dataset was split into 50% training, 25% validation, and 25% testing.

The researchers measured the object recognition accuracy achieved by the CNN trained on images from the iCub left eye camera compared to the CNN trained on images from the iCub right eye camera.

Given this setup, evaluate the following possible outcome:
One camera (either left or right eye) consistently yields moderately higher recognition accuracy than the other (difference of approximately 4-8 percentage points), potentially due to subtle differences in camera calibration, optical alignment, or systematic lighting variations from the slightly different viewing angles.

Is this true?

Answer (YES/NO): NO